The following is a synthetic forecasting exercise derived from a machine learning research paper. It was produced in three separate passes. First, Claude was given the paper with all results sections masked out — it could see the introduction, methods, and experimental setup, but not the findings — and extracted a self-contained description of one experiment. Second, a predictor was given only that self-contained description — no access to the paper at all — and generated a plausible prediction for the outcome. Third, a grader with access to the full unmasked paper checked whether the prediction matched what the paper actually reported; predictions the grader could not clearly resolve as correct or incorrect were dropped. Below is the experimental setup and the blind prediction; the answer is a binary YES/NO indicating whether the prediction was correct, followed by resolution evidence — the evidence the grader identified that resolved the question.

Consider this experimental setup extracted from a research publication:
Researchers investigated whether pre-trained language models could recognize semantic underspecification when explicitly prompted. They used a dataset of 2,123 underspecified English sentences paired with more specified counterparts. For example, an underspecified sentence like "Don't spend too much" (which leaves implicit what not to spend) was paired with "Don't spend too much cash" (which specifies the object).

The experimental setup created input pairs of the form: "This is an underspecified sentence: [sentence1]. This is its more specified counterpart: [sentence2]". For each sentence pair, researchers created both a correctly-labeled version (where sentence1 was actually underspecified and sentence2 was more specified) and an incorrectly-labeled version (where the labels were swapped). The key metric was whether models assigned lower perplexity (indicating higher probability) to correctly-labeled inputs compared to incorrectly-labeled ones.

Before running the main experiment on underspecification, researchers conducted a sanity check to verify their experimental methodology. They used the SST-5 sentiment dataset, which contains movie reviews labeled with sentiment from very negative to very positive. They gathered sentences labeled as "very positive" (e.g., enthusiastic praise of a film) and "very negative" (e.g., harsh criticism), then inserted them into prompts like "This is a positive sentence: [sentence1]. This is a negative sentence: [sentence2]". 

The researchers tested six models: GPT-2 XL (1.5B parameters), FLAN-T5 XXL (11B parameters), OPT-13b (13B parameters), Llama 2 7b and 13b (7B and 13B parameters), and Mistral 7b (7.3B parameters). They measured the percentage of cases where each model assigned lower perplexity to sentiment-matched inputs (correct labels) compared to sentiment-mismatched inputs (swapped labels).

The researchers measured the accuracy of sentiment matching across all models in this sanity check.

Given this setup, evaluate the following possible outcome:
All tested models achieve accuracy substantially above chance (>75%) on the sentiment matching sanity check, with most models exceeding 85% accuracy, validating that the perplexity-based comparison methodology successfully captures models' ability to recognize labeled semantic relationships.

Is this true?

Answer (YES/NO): NO